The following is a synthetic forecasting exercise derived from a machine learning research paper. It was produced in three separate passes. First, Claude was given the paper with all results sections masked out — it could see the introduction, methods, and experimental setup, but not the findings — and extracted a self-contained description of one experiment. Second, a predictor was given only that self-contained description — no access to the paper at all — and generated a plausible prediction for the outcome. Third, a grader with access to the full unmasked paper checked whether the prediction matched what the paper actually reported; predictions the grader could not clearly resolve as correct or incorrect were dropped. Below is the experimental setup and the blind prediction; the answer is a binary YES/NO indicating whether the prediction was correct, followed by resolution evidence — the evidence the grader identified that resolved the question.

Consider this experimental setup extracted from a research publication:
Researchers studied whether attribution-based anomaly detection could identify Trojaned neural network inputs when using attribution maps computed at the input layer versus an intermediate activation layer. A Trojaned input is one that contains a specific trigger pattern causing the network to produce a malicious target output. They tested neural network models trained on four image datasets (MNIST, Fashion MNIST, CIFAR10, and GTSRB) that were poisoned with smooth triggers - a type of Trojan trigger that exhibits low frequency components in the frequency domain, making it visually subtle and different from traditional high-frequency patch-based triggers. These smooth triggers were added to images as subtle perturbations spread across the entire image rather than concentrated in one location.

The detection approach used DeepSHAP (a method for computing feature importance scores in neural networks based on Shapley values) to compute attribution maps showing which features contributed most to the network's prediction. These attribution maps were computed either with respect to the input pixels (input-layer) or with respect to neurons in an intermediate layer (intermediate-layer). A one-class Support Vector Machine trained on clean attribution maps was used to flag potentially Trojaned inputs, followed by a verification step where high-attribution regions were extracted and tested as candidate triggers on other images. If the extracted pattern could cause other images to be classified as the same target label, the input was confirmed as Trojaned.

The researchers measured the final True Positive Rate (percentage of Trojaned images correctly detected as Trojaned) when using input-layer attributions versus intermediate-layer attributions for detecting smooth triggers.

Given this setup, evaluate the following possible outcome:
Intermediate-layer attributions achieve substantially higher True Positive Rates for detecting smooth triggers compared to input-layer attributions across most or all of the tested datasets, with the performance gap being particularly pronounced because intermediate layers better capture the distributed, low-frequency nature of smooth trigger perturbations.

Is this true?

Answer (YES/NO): YES